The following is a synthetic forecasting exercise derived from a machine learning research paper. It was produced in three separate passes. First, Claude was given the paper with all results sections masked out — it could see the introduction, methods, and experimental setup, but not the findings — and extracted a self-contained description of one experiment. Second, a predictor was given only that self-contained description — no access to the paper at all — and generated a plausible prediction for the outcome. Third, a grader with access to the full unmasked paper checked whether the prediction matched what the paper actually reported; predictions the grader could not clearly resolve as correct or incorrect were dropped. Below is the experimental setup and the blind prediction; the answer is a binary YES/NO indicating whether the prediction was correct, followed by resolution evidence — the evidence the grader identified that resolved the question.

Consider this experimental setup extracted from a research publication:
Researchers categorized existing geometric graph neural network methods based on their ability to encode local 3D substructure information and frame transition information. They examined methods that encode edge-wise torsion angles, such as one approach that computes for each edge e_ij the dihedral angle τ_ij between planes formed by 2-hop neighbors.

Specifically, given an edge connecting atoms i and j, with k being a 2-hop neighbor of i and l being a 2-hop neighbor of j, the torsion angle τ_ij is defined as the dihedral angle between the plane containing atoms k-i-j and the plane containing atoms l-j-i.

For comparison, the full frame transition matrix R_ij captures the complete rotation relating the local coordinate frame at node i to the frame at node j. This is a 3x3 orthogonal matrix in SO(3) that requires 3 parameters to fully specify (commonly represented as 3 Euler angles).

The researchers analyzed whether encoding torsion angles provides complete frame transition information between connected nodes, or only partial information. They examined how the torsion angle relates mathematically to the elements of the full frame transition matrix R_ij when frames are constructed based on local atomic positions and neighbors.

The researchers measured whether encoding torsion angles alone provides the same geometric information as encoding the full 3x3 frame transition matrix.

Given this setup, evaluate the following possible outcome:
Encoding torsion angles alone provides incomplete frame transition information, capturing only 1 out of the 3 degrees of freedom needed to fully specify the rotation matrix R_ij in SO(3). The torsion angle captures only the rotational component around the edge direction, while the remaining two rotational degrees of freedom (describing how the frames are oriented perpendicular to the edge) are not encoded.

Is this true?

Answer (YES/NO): YES